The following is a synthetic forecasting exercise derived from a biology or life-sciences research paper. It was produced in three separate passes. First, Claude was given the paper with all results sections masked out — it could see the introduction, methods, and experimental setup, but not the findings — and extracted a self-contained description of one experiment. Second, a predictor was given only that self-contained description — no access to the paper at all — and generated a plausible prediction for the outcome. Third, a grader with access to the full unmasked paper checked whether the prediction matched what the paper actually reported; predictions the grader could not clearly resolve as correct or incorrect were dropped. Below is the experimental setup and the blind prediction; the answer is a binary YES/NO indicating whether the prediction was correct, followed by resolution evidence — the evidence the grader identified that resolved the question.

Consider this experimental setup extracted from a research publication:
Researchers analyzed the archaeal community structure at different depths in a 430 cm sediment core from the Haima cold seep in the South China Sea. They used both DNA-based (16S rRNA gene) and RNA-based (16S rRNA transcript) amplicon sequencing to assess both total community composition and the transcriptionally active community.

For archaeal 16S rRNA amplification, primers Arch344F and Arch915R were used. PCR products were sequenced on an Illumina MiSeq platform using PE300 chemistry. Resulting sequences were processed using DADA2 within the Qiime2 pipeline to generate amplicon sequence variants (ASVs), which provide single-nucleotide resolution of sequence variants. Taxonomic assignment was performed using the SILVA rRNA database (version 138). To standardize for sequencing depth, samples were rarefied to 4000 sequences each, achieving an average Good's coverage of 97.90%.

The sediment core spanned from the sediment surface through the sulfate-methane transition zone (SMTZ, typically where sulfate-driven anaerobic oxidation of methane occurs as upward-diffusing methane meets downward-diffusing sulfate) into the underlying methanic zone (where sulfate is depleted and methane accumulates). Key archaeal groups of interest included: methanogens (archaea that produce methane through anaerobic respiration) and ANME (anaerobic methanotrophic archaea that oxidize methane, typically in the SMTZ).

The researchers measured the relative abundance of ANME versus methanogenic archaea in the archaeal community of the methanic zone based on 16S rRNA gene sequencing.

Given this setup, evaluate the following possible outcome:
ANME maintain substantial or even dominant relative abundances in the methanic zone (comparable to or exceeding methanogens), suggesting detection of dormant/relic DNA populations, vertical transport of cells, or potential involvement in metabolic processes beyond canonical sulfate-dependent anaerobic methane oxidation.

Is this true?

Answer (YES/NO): YES